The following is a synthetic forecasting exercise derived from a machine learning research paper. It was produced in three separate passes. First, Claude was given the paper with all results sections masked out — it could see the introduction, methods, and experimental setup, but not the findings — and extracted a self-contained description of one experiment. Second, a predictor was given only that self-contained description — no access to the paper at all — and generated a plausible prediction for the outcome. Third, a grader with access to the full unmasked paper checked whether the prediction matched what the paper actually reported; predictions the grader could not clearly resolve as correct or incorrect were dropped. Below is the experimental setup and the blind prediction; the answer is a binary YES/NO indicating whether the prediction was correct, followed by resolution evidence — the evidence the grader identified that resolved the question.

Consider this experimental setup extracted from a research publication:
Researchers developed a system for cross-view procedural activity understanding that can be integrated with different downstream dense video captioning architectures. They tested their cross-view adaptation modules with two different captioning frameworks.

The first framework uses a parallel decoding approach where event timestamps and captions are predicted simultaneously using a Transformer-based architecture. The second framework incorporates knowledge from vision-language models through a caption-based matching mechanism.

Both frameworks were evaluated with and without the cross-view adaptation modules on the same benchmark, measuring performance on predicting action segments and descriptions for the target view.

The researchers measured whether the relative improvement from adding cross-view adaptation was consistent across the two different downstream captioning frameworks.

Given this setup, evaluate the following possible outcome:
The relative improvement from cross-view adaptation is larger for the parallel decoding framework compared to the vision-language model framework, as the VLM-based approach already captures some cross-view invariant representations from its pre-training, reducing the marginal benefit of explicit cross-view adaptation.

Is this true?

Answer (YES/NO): NO